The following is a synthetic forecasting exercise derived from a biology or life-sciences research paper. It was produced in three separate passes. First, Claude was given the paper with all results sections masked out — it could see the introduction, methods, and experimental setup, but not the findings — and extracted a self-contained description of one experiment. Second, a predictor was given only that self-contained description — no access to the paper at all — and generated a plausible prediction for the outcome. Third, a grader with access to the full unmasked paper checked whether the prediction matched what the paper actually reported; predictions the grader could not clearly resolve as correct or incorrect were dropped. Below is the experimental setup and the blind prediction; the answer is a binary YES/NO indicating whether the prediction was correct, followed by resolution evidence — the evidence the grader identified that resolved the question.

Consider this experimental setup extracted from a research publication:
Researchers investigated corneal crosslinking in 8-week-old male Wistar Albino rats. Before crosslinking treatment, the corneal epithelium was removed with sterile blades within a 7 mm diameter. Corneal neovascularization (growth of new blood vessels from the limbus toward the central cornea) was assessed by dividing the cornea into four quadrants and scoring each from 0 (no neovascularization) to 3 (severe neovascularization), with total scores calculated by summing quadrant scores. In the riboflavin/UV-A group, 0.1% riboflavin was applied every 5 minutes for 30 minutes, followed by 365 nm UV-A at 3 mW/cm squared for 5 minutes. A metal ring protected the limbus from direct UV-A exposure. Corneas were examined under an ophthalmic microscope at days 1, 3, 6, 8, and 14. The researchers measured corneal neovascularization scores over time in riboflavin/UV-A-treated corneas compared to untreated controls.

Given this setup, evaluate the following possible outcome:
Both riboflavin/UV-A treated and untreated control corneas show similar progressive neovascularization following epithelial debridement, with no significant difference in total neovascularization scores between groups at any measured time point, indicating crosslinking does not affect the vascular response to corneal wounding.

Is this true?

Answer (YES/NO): NO